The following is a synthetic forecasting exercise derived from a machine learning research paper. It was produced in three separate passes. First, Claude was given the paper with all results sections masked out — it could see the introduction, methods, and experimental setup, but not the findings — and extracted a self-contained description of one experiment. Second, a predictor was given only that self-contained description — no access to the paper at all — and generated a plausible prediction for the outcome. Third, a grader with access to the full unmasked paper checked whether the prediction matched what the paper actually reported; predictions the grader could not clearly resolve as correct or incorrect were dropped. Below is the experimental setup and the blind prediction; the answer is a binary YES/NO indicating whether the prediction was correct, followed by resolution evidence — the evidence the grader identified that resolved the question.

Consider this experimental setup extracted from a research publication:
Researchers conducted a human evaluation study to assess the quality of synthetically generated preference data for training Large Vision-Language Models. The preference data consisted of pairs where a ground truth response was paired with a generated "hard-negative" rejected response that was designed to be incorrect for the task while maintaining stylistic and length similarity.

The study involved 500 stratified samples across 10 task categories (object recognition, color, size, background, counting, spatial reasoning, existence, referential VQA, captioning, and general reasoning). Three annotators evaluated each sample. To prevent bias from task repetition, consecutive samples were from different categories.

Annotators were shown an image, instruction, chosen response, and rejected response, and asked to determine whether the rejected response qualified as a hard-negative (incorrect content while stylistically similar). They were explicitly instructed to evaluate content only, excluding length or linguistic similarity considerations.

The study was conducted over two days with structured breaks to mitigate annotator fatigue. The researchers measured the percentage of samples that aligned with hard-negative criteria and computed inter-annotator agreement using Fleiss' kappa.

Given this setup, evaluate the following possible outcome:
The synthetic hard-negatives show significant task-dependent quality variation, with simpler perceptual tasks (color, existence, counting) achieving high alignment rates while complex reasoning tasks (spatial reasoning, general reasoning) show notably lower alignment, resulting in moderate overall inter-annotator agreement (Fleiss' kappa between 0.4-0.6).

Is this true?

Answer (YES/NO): NO